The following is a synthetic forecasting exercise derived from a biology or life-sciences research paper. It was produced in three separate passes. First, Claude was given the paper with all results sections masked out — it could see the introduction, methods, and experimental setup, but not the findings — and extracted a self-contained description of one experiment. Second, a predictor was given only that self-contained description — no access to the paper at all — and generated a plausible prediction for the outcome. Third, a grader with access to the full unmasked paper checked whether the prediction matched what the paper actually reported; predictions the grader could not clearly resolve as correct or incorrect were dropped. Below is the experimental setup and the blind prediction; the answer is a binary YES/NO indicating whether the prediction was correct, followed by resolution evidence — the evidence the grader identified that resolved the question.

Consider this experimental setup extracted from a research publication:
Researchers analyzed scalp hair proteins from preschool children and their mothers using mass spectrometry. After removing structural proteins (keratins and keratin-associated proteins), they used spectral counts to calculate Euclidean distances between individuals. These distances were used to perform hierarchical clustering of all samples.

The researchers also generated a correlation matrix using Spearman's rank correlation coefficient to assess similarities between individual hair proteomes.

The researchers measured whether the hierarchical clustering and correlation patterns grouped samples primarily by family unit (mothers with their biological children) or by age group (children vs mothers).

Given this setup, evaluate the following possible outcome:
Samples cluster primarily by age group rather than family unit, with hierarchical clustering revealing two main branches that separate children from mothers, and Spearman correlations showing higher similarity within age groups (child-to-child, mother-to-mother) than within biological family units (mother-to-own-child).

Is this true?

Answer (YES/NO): NO